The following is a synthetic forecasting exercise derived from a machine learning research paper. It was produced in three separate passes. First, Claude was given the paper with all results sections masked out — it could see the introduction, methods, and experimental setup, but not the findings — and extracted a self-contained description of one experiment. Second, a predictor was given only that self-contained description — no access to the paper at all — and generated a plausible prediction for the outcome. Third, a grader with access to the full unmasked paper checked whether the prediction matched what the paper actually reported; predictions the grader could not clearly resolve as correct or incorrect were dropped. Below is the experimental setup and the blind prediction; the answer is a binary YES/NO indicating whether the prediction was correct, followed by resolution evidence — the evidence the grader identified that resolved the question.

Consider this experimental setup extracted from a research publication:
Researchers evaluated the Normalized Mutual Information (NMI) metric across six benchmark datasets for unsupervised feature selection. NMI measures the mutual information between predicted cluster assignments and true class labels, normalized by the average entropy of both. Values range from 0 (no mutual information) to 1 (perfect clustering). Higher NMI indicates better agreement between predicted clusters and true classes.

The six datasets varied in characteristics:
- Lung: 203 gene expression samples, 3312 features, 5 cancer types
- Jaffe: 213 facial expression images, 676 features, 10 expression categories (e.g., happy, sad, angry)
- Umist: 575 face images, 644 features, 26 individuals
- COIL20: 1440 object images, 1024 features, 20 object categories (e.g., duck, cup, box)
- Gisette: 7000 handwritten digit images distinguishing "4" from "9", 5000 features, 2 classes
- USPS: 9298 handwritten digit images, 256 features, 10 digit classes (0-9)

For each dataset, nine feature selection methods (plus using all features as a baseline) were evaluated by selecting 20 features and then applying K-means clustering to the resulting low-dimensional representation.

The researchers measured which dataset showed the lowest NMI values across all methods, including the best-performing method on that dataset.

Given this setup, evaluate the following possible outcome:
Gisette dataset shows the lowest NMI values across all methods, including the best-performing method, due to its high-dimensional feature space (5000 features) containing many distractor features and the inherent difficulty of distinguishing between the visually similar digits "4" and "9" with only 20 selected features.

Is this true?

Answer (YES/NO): YES